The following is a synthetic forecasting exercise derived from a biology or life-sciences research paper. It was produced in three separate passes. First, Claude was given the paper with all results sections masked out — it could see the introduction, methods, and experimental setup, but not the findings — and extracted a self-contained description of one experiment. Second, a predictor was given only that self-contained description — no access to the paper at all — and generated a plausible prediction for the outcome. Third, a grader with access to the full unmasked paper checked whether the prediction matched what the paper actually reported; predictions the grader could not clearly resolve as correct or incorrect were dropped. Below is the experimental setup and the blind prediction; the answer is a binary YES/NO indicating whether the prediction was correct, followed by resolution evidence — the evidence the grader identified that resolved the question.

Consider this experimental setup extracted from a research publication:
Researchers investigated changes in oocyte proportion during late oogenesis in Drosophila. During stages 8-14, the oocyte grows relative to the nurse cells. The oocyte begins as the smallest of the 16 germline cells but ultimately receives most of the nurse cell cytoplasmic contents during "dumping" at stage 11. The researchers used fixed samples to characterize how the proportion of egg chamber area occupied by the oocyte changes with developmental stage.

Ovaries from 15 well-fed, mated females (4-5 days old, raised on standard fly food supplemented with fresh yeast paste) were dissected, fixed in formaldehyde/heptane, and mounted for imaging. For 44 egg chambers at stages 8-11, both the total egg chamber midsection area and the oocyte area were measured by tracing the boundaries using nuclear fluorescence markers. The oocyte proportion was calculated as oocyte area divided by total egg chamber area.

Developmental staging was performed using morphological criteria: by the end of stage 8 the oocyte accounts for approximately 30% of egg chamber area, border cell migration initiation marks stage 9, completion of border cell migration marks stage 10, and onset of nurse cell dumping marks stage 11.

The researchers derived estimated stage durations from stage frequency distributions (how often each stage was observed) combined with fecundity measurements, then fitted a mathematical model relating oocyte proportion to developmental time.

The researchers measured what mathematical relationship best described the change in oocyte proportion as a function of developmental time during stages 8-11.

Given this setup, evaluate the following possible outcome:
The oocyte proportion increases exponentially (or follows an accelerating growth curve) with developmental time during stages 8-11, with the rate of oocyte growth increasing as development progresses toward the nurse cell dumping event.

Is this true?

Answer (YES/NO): YES